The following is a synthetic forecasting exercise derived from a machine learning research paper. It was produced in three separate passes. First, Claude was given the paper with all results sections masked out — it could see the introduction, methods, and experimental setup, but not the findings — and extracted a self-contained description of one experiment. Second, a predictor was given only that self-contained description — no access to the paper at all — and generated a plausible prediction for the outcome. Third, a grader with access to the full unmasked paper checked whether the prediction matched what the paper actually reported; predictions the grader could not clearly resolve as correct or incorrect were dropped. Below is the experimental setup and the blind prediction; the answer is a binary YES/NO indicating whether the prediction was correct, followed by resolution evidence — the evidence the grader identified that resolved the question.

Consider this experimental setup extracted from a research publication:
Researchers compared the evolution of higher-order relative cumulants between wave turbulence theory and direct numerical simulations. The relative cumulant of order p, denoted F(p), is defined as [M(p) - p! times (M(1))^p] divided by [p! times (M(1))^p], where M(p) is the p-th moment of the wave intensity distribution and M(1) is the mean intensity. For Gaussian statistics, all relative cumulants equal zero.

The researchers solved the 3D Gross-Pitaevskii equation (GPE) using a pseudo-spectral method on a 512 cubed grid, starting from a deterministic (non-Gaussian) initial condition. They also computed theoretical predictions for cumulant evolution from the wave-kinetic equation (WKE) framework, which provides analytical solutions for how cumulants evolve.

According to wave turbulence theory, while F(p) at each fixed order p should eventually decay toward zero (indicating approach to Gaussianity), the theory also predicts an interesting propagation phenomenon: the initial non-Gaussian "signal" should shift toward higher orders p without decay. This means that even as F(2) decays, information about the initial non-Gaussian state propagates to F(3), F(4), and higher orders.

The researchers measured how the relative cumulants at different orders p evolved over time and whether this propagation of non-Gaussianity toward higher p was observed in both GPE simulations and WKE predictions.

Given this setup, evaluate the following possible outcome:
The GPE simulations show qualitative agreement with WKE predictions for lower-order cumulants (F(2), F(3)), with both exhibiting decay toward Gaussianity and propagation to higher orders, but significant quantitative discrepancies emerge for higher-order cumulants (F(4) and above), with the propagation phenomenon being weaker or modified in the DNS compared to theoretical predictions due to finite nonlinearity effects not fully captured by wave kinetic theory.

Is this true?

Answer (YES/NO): NO